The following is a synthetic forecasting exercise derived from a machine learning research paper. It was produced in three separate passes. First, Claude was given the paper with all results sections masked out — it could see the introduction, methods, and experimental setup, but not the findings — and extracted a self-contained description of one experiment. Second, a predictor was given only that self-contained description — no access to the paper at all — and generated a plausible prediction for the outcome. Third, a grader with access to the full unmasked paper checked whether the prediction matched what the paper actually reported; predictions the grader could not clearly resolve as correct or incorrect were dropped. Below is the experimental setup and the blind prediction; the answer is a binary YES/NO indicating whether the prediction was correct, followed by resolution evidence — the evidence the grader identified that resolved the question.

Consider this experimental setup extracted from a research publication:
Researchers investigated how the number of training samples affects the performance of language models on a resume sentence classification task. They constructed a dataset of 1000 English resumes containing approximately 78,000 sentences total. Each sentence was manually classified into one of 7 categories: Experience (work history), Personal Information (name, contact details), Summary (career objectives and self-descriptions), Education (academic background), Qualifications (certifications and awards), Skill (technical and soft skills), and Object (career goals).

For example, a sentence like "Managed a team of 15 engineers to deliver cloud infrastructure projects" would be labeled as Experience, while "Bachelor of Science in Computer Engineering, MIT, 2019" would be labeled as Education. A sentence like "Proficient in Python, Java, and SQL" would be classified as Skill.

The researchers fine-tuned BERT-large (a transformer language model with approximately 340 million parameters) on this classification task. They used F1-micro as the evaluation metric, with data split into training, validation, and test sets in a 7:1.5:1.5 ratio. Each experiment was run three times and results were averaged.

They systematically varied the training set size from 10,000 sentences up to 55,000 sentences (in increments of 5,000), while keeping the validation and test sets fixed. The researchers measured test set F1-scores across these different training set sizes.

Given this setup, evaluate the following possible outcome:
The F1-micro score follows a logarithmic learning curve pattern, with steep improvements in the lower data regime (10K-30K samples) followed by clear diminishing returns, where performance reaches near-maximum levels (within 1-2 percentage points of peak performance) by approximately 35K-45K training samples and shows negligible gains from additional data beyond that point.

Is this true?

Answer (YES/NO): NO